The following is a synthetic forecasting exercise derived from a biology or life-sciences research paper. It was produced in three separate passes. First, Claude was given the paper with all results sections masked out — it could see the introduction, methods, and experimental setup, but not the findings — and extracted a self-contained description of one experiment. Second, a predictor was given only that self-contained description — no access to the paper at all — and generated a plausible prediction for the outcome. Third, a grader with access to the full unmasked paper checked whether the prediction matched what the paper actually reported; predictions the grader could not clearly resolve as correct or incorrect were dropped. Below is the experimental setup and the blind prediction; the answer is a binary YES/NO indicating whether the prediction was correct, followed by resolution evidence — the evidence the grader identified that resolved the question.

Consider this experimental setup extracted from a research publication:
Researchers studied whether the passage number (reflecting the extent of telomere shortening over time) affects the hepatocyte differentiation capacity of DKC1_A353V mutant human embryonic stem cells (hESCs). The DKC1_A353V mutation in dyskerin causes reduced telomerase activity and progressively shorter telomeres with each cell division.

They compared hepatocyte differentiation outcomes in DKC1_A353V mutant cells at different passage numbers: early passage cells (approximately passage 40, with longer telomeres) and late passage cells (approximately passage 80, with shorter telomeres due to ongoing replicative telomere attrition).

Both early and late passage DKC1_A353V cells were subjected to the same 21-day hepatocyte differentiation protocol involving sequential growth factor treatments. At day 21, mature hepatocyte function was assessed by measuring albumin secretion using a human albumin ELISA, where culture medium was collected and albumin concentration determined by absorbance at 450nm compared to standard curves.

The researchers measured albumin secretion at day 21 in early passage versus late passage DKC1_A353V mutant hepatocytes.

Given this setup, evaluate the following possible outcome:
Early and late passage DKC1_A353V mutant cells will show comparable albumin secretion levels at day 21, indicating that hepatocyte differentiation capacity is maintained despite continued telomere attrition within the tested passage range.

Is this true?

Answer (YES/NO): NO